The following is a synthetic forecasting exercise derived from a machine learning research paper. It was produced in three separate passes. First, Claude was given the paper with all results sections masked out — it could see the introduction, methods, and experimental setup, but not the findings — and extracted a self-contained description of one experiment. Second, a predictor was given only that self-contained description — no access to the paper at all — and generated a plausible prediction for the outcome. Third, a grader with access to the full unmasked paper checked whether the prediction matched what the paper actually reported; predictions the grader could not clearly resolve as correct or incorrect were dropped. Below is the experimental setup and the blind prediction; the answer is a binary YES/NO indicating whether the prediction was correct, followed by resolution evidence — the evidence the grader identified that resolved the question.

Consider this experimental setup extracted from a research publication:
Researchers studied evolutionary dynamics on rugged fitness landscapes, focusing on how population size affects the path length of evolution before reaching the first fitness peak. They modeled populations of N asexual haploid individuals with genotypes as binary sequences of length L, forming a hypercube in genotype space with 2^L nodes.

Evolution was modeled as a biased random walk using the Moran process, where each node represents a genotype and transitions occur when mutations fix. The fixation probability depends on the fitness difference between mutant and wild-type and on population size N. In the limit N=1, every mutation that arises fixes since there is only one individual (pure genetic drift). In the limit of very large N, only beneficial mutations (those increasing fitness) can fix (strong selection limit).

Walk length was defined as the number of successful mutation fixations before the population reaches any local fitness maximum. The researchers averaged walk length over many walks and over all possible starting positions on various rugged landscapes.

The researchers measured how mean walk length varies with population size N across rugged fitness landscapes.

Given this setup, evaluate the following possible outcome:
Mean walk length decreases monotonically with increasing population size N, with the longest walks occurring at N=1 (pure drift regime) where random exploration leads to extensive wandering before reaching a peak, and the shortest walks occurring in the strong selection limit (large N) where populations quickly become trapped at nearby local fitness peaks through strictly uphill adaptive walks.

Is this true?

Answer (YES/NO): YES